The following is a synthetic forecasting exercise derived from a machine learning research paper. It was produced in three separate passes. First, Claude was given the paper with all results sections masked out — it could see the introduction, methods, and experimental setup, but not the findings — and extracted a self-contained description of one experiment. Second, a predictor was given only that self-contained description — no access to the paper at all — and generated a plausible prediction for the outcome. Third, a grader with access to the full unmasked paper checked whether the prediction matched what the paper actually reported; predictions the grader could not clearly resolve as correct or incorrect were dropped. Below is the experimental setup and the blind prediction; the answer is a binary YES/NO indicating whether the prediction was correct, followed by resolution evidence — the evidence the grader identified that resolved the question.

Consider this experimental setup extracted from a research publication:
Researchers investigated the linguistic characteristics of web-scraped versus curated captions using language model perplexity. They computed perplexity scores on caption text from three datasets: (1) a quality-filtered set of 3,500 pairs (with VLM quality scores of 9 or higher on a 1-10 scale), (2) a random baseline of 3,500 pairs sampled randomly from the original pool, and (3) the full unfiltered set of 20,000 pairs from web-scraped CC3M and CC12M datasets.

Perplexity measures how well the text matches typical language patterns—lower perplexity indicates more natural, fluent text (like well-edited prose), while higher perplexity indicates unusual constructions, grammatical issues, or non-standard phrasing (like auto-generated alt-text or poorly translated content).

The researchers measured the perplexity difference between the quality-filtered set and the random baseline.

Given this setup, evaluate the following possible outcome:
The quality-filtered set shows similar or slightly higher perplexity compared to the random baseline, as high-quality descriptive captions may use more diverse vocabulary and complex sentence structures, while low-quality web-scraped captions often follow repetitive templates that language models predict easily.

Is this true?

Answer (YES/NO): NO